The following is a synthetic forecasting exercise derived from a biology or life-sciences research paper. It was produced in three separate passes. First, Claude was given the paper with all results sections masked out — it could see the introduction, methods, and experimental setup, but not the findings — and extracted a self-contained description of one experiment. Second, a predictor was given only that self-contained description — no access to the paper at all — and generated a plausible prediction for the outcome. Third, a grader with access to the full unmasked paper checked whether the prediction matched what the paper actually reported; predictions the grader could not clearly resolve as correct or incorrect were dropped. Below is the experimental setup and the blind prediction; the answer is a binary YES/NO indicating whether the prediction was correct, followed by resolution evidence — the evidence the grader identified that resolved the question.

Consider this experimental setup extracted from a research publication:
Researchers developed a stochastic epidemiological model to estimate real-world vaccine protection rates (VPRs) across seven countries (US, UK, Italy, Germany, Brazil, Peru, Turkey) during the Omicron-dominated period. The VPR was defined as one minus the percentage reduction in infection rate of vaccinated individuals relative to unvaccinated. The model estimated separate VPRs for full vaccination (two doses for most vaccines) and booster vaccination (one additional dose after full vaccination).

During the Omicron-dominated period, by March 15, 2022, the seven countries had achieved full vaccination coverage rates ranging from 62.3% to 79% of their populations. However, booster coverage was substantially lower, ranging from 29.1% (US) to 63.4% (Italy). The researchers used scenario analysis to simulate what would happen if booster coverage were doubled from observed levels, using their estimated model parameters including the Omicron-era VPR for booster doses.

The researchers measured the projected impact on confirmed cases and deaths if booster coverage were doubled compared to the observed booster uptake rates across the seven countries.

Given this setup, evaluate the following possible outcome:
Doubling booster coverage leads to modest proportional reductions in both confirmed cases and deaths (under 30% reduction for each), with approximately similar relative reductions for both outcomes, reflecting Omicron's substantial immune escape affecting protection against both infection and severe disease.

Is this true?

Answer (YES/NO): NO